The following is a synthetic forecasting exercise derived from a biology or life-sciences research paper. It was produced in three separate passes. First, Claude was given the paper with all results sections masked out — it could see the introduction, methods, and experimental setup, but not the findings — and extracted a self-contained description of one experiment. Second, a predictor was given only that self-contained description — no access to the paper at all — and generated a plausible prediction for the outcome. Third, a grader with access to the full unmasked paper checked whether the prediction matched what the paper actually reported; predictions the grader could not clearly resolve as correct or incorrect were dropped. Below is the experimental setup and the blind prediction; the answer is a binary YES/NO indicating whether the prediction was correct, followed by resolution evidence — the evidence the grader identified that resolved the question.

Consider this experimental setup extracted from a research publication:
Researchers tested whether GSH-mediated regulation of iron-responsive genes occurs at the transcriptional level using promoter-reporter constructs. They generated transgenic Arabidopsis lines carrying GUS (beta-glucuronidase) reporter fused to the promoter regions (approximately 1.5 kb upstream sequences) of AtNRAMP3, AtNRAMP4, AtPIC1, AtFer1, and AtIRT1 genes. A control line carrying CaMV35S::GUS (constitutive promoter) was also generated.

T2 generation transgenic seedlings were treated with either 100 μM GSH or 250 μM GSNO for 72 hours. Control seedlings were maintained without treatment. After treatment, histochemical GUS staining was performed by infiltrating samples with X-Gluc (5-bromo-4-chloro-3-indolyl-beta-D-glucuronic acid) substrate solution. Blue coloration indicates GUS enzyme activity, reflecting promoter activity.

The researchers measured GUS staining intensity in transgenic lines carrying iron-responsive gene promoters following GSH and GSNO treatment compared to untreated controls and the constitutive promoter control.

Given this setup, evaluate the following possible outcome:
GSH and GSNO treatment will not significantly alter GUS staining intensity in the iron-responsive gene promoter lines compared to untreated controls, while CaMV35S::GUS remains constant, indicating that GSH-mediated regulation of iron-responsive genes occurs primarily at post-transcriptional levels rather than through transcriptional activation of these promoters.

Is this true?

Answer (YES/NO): NO